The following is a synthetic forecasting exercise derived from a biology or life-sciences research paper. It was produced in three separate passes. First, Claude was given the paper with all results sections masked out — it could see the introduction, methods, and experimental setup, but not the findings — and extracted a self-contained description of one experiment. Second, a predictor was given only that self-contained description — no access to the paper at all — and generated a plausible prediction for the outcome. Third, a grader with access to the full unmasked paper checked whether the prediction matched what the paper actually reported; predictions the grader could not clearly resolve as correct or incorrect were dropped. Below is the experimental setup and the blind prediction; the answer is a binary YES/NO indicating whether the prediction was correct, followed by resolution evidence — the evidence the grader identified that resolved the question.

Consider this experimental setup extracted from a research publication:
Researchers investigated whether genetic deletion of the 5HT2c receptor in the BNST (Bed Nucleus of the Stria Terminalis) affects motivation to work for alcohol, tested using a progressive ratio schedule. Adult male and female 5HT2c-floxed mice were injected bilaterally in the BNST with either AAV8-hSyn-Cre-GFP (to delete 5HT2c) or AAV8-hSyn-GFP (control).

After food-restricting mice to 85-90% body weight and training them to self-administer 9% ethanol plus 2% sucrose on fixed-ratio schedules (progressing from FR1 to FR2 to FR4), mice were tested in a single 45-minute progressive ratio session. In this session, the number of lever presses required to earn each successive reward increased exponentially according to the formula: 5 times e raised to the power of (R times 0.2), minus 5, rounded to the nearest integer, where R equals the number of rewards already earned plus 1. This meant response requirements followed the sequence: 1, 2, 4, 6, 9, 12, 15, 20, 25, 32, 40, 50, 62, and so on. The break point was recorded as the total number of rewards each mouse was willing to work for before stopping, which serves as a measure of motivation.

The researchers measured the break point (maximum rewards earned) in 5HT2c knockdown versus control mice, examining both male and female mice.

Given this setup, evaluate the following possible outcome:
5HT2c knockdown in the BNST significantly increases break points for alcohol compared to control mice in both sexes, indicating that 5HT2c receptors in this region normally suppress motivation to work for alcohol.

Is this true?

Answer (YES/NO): NO